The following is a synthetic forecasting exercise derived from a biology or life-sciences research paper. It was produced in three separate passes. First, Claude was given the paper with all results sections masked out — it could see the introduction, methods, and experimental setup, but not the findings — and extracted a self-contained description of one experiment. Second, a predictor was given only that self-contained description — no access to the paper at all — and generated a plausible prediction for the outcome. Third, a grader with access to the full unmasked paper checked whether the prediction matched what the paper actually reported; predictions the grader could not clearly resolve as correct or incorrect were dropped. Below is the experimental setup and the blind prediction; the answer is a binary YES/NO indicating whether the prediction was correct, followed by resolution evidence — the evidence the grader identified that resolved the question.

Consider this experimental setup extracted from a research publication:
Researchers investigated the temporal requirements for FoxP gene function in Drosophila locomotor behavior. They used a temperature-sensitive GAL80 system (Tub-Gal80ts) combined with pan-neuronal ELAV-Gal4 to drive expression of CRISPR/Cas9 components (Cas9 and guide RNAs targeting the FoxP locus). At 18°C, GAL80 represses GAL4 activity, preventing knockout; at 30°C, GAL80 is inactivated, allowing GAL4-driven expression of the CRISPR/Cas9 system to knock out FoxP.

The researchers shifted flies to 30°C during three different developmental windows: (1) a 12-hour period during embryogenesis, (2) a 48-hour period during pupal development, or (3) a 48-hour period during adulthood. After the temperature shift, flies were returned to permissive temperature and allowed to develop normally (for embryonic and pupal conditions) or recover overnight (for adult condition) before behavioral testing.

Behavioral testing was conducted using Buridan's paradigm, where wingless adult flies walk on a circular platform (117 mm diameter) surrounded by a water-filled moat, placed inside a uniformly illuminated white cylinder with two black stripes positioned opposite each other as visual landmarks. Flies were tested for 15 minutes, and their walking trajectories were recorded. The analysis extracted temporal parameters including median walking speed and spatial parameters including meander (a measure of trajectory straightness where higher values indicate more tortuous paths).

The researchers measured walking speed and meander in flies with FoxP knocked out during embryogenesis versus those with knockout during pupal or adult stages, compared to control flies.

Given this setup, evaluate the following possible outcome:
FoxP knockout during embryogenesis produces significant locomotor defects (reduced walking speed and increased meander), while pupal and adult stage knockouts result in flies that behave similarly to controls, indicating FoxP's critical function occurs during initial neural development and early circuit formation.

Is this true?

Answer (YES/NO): YES